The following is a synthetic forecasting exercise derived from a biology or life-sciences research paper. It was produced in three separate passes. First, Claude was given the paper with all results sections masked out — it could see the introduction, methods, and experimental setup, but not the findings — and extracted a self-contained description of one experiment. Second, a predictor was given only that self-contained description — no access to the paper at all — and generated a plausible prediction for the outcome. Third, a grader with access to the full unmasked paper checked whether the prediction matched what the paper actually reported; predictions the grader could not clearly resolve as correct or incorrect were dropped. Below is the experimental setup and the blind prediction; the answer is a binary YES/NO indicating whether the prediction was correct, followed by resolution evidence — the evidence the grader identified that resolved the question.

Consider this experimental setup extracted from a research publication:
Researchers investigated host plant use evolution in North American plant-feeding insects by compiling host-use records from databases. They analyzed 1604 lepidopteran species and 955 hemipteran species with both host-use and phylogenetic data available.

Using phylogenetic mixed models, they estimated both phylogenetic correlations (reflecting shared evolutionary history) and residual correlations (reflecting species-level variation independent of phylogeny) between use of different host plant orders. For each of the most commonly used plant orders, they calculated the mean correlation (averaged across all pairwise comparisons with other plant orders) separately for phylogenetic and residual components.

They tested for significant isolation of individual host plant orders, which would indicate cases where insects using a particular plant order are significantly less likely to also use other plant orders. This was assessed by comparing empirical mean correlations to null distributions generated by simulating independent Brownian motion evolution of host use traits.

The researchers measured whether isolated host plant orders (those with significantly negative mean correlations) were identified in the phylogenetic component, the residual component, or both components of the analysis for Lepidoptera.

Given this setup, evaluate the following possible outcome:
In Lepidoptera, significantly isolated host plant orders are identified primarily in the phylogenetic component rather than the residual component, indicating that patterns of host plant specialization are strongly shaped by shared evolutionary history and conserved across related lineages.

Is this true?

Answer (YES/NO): NO